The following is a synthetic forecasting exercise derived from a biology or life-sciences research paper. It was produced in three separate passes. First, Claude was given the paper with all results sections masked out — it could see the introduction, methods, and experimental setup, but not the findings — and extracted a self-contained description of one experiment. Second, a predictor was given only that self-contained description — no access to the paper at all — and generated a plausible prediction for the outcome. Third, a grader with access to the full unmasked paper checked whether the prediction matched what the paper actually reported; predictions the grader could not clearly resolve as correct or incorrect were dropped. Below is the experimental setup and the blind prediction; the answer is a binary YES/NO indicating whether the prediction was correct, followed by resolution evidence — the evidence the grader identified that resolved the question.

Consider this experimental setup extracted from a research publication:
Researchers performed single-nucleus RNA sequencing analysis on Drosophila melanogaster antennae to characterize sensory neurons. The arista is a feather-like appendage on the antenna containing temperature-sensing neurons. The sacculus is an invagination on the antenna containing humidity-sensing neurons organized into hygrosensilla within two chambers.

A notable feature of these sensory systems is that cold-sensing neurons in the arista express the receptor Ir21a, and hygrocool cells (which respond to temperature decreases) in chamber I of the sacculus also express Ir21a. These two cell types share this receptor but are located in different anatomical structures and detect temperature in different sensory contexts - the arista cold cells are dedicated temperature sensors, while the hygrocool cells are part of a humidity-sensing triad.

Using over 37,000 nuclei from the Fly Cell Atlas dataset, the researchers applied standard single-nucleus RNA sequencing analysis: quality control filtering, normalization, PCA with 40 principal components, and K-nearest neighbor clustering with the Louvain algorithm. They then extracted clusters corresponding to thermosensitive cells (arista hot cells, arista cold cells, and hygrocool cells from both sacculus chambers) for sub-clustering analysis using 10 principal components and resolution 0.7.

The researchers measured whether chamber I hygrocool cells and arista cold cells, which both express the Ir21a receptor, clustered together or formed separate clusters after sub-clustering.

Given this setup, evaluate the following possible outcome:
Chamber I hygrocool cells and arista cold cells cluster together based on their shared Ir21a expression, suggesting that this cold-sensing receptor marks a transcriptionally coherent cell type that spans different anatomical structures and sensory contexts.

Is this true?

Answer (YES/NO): NO